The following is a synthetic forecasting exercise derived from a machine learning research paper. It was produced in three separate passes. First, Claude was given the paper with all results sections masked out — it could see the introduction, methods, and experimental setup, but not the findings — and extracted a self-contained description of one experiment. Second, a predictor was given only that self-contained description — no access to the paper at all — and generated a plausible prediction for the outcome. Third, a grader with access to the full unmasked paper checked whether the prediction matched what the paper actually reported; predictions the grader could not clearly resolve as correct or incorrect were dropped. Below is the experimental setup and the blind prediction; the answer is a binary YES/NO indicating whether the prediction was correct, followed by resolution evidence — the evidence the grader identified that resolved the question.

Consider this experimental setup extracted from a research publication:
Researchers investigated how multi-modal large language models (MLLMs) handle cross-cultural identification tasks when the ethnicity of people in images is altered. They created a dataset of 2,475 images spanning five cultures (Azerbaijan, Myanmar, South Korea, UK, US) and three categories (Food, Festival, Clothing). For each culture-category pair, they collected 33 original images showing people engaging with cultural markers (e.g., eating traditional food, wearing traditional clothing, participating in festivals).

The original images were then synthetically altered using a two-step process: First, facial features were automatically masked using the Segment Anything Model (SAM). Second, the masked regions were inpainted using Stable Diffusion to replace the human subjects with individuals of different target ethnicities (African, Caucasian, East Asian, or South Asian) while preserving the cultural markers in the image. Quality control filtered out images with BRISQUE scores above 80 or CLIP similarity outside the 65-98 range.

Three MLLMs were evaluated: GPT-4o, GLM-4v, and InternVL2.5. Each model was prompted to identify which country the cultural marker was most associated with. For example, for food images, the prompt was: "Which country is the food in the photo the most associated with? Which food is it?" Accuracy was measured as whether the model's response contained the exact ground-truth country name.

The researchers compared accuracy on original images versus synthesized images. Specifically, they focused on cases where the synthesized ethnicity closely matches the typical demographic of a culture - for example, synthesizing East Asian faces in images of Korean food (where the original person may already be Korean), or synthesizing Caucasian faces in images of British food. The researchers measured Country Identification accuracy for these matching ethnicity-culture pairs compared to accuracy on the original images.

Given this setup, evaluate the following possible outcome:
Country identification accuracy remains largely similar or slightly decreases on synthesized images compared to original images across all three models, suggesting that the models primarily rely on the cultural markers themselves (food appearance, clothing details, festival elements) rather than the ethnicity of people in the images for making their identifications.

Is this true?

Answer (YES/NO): NO